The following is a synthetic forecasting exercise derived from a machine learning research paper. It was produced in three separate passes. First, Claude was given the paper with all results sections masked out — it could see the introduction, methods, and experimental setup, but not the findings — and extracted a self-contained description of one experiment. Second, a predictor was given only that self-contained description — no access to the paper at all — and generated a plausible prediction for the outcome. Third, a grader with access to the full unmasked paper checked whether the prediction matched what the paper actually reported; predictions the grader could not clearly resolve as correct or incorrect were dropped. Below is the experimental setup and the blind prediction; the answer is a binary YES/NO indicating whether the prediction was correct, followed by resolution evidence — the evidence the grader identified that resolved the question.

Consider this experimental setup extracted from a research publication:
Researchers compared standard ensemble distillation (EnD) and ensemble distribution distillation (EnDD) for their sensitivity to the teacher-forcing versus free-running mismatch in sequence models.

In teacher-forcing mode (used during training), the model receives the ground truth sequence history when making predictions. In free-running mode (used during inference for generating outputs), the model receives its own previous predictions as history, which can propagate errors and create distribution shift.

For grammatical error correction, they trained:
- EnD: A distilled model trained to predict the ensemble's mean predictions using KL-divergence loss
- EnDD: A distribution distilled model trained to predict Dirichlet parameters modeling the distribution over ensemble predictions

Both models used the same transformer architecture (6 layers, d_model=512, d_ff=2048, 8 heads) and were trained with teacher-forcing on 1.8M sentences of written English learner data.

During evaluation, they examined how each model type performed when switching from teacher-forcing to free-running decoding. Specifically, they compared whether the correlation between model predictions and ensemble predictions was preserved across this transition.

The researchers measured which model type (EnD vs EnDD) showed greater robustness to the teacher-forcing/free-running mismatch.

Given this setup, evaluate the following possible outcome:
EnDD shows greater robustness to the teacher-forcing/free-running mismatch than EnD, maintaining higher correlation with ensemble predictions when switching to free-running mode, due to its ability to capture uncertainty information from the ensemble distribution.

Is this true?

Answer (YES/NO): NO